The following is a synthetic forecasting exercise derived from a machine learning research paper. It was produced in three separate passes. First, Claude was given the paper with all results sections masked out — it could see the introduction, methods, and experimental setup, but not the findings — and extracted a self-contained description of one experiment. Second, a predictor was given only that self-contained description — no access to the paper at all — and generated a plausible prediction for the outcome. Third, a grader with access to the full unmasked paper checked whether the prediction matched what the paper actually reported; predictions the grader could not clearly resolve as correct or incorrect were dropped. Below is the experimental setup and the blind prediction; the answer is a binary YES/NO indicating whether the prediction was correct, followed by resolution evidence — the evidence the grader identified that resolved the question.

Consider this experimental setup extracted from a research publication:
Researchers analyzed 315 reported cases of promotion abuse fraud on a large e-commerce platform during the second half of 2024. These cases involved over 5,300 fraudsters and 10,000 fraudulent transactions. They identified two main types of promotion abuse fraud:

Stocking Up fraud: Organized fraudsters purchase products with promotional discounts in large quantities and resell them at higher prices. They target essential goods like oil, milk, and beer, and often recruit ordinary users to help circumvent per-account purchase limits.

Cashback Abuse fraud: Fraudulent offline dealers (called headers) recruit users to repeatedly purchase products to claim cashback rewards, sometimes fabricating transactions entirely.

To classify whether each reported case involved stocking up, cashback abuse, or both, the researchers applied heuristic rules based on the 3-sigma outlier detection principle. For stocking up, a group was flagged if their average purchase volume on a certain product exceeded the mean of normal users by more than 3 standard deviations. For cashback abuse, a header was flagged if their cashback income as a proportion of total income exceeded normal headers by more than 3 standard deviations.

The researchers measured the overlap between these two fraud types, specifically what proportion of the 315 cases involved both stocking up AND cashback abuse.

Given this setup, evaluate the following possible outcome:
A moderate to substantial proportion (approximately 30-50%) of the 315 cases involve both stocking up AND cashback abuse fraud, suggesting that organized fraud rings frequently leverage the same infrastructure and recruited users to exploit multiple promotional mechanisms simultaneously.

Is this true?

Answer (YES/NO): NO